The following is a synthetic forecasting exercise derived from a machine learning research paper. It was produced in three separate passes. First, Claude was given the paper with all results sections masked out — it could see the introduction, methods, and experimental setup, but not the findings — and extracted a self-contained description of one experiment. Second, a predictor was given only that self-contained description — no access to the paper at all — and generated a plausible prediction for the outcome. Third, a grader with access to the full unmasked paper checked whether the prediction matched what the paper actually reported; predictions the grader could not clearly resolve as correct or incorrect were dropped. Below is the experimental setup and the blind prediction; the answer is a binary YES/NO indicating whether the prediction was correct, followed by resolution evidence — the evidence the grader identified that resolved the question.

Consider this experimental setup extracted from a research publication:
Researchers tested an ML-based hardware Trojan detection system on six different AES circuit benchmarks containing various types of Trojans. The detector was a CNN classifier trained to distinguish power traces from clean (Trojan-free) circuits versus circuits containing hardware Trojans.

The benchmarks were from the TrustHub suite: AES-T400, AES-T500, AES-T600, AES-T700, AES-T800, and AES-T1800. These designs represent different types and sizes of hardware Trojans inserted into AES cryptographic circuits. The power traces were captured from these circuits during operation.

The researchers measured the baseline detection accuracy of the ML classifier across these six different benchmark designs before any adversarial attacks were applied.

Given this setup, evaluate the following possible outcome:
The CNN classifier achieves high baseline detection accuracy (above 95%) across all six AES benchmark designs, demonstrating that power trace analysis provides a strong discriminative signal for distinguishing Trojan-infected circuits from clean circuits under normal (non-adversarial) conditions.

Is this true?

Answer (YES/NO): NO